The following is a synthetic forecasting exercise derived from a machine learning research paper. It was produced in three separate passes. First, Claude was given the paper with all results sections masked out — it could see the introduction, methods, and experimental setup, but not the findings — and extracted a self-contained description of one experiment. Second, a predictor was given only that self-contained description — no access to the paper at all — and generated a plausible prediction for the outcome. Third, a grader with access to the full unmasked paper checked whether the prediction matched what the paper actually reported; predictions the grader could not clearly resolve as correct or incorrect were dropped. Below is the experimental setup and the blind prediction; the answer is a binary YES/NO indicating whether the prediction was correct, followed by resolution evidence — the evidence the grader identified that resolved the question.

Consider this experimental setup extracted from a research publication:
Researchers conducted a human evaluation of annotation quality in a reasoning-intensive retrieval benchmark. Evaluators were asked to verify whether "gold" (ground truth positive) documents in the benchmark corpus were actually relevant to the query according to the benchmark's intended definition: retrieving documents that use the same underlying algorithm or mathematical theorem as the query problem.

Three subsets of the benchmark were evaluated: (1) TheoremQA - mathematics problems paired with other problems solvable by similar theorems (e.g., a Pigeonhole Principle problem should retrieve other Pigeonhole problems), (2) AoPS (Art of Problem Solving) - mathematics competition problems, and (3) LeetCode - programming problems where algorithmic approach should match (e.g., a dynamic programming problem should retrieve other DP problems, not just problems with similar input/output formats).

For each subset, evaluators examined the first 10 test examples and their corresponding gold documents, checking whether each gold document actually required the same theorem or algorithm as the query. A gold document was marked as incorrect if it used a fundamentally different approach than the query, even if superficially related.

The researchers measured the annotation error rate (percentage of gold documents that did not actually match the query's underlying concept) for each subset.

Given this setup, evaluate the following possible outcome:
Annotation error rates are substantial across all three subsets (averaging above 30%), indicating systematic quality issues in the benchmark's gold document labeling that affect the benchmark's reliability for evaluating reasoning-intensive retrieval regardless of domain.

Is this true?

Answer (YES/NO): NO